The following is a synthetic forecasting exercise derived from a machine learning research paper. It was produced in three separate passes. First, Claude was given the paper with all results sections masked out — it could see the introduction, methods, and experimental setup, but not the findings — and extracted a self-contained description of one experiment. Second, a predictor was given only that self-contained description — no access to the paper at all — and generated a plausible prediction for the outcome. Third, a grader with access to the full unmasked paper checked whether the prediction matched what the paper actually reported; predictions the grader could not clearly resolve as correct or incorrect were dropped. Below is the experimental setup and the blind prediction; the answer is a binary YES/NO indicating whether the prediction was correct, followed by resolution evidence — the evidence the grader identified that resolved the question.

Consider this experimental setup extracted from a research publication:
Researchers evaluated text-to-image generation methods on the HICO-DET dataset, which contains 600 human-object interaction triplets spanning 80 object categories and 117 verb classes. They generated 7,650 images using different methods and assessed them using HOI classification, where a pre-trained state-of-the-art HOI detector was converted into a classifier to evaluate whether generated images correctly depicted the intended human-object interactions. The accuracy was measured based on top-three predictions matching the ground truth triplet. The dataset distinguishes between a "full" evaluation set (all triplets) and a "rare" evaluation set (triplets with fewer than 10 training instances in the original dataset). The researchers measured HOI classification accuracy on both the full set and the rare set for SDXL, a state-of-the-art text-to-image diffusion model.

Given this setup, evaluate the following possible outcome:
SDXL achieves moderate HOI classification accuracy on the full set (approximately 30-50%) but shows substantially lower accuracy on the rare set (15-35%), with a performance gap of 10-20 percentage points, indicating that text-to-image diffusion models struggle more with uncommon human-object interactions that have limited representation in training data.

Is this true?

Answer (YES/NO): NO